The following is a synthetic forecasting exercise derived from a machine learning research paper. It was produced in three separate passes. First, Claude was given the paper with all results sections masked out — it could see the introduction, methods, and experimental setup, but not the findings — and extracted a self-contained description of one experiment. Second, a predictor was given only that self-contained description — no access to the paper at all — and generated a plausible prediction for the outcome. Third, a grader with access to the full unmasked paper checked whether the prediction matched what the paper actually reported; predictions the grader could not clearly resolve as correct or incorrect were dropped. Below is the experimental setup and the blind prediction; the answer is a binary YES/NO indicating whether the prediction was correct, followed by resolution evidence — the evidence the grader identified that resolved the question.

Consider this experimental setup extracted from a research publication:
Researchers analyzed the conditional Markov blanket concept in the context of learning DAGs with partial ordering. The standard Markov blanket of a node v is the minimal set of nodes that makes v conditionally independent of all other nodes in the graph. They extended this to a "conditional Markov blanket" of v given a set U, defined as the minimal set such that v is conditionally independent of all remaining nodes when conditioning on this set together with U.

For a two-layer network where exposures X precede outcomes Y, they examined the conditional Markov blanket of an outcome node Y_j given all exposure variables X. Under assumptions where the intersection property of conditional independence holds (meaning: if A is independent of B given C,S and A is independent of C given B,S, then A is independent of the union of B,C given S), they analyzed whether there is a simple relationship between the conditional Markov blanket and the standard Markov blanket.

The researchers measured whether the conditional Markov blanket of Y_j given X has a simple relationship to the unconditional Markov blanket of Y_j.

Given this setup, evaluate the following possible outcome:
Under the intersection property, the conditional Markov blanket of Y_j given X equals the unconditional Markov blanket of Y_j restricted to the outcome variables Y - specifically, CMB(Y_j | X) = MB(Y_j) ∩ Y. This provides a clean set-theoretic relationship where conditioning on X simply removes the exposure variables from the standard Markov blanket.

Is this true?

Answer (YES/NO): YES